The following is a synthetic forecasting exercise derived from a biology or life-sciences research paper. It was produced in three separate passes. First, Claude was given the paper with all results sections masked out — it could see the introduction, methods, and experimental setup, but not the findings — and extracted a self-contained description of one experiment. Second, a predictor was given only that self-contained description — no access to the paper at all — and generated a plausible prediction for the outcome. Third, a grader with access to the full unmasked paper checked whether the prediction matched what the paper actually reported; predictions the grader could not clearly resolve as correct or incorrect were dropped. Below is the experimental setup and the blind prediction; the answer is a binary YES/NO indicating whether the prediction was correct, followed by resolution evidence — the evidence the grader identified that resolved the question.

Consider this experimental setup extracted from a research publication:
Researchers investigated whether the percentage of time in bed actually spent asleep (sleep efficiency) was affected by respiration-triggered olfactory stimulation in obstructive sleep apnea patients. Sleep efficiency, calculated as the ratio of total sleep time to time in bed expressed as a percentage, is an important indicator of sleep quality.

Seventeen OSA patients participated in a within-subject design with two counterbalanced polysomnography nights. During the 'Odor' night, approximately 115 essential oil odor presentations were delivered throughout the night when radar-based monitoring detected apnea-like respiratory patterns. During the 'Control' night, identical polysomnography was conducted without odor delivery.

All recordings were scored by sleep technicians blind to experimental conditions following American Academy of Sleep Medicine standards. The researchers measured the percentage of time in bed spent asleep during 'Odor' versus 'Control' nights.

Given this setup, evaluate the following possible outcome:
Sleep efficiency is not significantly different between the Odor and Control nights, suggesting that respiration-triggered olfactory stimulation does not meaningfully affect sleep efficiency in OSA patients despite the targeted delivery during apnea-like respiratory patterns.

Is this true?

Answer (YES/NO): YES